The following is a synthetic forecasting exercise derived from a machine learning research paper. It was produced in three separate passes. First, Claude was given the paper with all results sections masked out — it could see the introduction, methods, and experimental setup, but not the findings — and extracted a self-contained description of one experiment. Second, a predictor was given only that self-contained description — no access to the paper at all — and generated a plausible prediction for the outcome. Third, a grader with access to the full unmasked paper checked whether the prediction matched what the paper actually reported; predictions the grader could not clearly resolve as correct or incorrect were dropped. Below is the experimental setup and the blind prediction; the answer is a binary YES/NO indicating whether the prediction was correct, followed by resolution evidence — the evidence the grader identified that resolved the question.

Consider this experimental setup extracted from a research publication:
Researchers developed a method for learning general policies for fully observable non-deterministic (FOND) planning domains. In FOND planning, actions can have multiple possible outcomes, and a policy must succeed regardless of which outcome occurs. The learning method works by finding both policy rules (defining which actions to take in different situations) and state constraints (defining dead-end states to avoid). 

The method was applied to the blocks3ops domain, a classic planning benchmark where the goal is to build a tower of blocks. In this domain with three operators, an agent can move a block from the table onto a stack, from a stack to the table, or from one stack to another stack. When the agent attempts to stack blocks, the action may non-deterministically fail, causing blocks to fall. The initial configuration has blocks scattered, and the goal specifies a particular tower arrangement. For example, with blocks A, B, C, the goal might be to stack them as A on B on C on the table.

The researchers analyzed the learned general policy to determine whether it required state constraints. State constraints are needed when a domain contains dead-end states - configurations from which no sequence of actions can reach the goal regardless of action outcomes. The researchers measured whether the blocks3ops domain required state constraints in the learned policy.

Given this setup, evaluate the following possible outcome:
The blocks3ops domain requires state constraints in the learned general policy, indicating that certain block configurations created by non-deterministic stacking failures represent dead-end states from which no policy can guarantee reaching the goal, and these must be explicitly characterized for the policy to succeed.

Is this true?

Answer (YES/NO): NO